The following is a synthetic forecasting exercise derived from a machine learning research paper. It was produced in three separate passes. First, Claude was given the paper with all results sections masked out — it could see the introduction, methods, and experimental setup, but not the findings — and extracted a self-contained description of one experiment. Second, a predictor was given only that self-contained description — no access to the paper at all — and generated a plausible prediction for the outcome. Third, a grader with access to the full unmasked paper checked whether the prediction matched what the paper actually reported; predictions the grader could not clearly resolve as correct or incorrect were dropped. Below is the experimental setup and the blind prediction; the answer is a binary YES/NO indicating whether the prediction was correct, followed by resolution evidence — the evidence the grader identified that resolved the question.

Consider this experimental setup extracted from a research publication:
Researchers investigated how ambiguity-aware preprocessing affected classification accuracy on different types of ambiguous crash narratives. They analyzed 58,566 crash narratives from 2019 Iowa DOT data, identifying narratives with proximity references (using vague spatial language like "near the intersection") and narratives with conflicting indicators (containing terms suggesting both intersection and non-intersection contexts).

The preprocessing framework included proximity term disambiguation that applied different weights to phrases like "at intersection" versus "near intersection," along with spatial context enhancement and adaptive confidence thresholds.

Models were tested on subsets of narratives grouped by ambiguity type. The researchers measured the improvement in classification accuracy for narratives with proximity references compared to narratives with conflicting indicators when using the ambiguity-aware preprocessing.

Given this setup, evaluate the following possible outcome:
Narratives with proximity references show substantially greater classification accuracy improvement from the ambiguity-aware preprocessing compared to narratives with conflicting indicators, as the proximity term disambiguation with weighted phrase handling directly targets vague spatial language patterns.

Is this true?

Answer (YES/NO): YES